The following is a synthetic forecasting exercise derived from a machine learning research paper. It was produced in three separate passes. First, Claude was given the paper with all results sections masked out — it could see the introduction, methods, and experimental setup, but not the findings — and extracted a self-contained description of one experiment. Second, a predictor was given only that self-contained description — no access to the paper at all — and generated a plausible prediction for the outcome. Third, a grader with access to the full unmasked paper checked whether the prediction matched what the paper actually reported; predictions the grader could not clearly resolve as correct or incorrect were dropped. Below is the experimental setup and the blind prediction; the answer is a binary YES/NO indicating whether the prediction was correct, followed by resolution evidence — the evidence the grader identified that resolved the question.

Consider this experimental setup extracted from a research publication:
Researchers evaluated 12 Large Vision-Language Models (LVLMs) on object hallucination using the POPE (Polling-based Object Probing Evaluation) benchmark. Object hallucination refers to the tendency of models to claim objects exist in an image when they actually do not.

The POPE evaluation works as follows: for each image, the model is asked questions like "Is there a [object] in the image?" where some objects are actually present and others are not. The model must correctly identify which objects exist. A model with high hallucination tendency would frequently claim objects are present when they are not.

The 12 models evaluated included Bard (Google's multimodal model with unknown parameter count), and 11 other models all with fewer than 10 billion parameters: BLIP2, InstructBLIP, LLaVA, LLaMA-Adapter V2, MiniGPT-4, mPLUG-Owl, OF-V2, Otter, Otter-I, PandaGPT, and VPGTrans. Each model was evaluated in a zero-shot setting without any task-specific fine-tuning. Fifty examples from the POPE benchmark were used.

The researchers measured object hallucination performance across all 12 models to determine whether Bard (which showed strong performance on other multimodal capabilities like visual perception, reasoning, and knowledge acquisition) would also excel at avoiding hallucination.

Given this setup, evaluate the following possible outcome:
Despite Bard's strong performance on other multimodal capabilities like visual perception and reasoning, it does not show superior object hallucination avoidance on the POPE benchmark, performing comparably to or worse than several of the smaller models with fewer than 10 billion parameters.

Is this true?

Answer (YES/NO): YES